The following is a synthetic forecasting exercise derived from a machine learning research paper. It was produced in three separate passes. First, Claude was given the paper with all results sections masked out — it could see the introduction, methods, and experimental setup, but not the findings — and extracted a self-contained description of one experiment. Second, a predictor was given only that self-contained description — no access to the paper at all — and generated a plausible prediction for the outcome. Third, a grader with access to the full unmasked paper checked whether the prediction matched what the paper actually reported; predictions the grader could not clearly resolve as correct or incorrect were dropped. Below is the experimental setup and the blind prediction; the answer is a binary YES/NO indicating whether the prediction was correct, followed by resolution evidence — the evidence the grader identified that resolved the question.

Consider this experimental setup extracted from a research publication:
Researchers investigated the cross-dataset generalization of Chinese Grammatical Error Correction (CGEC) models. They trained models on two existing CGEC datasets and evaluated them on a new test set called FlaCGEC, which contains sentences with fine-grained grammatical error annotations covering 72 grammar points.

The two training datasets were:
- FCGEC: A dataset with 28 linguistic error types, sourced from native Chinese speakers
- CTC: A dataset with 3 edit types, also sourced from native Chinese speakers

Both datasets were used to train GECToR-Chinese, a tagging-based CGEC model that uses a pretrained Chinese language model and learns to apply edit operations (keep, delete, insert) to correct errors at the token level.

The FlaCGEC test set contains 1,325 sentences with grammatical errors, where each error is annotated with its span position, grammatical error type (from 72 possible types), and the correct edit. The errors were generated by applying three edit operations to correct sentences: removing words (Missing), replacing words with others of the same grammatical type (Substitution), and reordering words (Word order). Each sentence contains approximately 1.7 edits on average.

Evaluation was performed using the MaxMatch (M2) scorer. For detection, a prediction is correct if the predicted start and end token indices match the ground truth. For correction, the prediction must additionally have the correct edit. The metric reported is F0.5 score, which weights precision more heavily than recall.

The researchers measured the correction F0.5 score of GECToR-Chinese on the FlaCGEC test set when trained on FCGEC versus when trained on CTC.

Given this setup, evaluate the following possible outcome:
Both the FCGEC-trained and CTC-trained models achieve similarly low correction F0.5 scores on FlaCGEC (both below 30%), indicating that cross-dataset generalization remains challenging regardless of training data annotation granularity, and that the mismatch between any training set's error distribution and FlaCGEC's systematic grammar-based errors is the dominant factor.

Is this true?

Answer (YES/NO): NO